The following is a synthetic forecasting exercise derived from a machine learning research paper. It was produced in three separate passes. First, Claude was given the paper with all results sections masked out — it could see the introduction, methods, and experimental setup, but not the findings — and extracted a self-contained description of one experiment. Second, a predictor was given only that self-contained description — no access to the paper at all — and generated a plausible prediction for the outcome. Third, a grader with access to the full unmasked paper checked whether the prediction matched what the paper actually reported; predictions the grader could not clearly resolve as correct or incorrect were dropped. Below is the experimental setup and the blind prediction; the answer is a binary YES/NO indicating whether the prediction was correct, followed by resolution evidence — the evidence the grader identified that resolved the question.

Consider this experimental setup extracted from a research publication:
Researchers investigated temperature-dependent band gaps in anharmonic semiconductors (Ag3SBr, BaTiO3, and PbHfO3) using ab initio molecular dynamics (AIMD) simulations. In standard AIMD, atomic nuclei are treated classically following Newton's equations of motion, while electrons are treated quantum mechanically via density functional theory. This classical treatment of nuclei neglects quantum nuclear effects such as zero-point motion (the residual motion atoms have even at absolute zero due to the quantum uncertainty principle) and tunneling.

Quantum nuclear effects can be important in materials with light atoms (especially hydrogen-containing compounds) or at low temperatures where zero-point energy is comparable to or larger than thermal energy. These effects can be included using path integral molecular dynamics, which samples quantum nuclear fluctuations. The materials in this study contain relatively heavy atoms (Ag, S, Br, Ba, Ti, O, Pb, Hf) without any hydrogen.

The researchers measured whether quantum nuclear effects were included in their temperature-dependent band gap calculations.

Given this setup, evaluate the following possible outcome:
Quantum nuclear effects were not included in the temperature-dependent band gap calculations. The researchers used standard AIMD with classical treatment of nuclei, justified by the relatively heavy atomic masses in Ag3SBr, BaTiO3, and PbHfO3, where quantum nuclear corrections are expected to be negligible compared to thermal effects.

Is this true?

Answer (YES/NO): YES